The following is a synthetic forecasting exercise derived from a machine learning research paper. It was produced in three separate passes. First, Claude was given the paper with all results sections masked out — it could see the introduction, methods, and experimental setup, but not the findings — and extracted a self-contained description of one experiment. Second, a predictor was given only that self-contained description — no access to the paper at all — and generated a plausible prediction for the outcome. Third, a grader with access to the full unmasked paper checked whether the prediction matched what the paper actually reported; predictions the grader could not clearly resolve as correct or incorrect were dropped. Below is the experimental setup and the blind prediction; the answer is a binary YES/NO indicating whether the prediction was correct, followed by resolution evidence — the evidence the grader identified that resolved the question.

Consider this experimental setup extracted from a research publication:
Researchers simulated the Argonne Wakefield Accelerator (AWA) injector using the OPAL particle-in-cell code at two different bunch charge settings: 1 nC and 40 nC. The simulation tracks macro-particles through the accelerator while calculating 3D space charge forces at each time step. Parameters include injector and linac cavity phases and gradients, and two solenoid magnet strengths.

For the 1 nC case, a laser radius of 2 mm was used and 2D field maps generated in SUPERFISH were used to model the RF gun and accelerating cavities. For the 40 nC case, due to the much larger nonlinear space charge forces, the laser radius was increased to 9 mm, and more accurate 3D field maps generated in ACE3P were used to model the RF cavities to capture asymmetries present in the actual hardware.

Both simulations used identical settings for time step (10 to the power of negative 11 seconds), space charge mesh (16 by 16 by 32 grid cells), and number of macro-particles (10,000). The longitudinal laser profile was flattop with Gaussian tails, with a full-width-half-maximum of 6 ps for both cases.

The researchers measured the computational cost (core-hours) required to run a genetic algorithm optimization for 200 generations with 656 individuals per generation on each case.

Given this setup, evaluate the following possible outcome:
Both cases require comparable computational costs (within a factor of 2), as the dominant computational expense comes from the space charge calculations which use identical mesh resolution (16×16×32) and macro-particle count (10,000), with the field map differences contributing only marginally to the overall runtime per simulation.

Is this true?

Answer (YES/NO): NO